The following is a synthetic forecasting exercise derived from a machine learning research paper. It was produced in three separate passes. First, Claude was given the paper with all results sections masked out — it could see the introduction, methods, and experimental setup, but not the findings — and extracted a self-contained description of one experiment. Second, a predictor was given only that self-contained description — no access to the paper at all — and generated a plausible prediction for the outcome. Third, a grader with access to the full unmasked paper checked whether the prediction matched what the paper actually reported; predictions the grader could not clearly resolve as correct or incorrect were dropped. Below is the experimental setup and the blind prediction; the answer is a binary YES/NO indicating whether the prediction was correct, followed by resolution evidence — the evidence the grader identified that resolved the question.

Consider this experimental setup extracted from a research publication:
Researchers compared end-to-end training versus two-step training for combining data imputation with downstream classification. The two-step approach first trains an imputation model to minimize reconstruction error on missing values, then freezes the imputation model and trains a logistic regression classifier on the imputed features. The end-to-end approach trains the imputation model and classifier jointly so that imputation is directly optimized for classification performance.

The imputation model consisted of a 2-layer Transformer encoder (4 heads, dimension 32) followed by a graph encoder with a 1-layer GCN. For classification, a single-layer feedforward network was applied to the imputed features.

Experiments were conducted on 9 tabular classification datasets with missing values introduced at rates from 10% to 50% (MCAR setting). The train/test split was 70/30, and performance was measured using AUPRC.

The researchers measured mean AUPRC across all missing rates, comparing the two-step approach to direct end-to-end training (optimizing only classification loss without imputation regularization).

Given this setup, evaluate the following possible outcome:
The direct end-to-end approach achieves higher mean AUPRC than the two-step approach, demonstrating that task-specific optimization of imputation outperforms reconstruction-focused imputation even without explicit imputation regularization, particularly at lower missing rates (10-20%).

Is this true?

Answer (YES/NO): NO